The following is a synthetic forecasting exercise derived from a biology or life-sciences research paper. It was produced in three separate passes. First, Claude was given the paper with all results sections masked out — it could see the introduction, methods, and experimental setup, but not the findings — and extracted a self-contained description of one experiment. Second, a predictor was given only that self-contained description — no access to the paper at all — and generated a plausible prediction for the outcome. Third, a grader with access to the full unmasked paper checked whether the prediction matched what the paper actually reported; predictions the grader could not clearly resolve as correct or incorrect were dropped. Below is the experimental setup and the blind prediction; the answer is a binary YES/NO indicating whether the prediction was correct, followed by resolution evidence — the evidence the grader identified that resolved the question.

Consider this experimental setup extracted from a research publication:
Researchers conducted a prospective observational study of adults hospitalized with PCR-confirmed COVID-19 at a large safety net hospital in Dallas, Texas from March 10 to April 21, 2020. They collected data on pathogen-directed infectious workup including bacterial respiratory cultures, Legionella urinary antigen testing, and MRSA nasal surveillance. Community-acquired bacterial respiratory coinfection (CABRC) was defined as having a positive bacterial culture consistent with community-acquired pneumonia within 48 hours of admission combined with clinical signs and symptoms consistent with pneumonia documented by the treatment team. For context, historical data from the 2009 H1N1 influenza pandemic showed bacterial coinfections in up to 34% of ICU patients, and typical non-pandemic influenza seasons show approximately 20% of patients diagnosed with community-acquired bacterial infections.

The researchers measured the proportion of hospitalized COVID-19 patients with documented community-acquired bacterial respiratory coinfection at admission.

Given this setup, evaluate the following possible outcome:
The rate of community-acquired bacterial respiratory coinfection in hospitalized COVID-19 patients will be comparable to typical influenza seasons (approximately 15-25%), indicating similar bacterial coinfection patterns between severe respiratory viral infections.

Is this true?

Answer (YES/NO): NO